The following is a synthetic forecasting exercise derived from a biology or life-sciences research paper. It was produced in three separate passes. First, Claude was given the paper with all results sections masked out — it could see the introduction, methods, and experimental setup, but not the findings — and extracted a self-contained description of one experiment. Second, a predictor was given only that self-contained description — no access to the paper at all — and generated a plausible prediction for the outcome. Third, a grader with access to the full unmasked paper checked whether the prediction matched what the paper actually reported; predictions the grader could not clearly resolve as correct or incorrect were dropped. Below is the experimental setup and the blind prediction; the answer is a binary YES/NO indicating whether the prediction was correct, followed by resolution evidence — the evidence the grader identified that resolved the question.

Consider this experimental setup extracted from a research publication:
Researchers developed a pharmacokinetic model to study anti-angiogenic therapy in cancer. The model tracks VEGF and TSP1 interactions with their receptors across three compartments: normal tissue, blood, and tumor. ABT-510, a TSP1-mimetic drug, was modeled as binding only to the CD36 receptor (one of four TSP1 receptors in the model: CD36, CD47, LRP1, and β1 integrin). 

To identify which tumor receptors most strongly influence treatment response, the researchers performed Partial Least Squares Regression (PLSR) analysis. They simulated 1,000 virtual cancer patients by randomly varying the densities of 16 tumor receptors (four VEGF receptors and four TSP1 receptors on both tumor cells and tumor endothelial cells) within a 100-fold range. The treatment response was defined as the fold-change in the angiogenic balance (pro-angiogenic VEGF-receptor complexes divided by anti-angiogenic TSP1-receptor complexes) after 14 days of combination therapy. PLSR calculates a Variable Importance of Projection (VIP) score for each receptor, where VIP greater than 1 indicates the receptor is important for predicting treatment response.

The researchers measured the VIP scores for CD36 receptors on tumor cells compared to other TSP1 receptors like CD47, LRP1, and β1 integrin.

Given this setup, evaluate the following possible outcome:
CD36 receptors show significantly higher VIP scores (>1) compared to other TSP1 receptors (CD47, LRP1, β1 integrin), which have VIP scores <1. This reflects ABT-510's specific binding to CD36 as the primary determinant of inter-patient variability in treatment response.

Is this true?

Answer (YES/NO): NO